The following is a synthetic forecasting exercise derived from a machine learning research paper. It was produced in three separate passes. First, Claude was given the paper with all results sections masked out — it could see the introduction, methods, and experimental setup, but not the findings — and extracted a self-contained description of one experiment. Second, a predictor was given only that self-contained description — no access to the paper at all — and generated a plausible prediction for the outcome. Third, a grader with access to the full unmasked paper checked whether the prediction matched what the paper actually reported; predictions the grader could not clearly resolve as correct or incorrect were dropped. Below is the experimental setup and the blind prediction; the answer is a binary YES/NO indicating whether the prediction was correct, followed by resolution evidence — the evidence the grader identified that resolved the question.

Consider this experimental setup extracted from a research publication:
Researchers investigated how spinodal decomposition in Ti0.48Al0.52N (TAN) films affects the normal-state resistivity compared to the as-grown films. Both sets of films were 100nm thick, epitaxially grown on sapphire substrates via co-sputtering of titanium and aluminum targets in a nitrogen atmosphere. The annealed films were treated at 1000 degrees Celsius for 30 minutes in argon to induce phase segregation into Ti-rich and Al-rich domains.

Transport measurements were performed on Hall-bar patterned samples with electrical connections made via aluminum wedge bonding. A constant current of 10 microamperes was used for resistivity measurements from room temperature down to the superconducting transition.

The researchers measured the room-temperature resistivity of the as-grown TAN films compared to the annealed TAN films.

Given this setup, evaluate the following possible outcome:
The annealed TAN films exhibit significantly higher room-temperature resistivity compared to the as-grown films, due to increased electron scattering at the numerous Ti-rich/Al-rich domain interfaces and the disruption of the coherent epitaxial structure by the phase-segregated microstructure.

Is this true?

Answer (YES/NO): NO